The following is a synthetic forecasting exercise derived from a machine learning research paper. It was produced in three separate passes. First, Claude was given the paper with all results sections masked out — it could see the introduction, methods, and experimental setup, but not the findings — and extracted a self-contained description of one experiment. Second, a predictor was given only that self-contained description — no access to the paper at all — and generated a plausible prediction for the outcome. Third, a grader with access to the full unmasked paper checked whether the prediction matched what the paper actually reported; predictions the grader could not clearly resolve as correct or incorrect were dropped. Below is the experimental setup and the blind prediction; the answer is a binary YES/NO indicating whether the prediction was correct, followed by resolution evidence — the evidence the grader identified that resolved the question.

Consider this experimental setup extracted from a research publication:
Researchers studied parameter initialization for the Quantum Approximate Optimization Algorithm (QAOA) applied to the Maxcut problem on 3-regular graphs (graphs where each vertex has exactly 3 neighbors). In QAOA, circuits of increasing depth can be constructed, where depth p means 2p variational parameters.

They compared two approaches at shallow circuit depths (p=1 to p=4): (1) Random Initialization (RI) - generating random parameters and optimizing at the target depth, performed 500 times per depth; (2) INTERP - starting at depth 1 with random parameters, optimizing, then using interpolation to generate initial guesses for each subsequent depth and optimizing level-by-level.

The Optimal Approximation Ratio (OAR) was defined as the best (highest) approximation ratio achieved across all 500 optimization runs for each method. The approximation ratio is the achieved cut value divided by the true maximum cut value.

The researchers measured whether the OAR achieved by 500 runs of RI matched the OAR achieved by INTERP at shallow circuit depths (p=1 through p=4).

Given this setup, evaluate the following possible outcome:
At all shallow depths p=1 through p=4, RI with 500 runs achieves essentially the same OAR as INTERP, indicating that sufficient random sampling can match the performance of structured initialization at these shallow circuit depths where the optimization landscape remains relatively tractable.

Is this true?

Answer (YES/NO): YES